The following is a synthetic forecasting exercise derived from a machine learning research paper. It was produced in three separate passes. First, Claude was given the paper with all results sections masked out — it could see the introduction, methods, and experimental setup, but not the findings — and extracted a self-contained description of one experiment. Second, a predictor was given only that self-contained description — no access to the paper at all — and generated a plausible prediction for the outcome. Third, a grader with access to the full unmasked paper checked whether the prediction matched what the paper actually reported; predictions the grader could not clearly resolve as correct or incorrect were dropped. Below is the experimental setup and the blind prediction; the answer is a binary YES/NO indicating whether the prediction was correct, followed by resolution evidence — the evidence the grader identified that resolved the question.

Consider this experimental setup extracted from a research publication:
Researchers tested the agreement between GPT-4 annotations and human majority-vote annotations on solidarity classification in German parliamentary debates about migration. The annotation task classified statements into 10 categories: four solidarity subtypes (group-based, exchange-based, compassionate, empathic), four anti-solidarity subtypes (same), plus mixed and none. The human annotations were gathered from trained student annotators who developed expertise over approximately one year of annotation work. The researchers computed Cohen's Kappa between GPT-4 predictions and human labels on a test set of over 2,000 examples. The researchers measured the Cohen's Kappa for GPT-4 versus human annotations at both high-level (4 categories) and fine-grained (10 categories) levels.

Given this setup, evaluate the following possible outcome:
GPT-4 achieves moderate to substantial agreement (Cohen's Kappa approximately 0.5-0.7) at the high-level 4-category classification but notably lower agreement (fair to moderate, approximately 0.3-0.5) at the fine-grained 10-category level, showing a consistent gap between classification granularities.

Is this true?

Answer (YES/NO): YES